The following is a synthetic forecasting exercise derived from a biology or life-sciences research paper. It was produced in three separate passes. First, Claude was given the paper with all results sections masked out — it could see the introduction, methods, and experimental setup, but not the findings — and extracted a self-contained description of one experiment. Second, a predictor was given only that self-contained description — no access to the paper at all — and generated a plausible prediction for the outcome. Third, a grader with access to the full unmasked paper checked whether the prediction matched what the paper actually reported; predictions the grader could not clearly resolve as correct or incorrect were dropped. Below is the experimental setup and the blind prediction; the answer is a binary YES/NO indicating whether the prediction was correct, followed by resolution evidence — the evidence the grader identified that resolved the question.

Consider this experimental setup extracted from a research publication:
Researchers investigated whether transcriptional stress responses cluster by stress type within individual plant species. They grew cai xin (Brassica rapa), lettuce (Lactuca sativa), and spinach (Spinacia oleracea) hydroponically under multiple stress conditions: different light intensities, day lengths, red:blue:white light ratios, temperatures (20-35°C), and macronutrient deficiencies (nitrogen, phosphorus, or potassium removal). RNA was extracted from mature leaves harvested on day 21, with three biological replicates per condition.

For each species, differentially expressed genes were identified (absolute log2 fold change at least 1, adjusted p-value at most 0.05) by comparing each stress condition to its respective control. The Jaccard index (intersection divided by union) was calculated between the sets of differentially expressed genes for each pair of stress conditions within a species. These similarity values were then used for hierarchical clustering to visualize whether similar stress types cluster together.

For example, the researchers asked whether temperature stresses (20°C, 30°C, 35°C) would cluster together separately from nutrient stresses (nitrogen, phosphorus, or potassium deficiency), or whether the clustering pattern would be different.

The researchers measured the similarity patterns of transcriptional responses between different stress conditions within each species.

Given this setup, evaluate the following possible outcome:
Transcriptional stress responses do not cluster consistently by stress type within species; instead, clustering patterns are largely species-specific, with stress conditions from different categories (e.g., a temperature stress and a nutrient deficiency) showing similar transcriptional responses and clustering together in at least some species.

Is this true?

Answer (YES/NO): NO